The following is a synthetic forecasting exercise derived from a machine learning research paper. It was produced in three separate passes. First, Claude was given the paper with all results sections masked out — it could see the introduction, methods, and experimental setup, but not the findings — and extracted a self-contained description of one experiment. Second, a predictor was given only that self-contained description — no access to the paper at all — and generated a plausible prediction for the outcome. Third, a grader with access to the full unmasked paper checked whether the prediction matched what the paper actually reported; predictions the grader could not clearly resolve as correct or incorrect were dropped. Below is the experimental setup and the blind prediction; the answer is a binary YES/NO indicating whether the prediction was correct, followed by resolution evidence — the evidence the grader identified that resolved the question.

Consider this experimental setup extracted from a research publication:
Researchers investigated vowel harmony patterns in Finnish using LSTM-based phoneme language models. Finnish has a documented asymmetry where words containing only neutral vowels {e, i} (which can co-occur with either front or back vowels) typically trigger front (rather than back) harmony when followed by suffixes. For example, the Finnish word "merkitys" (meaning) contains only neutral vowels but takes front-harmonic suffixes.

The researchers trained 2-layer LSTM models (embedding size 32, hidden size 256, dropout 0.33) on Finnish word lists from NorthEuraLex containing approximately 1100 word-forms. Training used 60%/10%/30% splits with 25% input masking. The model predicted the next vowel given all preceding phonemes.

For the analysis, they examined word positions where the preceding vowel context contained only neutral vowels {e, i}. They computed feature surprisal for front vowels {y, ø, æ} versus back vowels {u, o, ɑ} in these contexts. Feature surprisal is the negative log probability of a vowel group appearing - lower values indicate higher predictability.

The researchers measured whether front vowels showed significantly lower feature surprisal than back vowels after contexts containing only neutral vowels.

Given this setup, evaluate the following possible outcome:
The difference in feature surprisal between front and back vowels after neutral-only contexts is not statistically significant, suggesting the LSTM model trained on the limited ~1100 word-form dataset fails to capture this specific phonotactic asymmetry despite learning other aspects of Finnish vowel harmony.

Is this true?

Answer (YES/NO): YES